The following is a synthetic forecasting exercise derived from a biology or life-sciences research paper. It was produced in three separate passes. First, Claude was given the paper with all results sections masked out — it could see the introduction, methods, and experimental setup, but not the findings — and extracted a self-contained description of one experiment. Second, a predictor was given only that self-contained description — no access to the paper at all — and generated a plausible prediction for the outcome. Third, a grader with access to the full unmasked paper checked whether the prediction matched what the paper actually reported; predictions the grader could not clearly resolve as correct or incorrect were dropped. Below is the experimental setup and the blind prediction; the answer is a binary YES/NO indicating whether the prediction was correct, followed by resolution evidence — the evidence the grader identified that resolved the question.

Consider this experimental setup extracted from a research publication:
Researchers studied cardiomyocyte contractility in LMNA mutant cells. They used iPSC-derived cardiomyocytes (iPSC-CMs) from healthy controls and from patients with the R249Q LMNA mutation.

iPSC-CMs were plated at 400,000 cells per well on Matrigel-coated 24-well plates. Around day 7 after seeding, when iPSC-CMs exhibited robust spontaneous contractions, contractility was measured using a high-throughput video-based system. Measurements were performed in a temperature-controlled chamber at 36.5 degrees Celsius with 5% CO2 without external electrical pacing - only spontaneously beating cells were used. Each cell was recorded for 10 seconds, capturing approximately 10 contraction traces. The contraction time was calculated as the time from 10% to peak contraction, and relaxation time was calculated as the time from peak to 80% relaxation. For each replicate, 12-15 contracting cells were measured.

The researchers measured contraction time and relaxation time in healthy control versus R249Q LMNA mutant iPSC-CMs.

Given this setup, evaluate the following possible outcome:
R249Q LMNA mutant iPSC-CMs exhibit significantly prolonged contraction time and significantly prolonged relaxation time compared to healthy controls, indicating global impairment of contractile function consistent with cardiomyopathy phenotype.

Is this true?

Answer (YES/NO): NO